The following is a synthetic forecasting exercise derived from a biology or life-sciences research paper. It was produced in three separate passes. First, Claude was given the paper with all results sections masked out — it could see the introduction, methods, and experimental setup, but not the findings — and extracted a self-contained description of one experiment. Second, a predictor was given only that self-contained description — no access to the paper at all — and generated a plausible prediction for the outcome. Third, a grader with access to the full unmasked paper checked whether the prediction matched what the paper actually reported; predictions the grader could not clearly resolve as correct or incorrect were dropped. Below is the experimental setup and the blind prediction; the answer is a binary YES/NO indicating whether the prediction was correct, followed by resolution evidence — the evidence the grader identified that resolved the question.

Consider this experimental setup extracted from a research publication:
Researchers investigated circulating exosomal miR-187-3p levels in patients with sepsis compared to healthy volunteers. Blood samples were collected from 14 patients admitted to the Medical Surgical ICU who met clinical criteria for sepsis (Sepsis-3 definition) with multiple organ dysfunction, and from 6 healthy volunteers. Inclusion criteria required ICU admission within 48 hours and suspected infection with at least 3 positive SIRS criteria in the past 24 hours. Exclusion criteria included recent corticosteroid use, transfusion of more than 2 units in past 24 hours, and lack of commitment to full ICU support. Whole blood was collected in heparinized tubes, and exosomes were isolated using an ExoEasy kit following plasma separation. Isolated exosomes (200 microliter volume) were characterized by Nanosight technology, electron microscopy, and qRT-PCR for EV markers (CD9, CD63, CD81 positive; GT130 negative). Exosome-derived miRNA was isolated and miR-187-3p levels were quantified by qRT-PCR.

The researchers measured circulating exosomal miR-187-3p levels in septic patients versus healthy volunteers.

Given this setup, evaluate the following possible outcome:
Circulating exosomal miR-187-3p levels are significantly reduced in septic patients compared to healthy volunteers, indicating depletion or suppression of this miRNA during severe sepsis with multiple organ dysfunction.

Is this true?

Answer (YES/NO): YES